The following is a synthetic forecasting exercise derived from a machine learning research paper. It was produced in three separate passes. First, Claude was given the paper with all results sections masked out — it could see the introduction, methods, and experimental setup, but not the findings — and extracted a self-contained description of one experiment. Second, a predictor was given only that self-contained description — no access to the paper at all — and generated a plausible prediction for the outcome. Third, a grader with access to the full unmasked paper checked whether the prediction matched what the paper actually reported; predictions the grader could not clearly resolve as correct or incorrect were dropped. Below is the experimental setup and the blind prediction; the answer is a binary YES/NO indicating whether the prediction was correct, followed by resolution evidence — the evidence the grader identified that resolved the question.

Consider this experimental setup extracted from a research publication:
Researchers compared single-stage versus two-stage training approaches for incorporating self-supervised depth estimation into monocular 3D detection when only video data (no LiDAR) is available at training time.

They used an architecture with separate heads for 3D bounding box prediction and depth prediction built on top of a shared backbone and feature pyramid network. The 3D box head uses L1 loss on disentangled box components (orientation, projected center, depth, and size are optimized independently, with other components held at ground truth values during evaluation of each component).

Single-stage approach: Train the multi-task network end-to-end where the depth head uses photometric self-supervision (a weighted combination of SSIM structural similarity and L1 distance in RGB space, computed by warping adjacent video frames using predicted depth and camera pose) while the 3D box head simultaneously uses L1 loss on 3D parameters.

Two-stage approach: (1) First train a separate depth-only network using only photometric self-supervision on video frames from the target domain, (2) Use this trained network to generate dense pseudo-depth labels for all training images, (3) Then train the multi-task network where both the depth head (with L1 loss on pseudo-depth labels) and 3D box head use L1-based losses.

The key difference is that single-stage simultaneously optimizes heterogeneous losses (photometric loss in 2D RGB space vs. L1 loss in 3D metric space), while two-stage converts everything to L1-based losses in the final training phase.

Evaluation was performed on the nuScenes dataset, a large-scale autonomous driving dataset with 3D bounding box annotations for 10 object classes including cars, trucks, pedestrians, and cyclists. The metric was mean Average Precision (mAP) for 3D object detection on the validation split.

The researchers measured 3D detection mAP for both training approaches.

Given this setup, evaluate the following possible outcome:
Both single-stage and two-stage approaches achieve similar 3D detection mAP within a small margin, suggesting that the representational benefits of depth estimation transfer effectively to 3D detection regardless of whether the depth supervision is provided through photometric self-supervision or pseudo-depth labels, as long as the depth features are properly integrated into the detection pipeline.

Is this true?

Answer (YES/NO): NO